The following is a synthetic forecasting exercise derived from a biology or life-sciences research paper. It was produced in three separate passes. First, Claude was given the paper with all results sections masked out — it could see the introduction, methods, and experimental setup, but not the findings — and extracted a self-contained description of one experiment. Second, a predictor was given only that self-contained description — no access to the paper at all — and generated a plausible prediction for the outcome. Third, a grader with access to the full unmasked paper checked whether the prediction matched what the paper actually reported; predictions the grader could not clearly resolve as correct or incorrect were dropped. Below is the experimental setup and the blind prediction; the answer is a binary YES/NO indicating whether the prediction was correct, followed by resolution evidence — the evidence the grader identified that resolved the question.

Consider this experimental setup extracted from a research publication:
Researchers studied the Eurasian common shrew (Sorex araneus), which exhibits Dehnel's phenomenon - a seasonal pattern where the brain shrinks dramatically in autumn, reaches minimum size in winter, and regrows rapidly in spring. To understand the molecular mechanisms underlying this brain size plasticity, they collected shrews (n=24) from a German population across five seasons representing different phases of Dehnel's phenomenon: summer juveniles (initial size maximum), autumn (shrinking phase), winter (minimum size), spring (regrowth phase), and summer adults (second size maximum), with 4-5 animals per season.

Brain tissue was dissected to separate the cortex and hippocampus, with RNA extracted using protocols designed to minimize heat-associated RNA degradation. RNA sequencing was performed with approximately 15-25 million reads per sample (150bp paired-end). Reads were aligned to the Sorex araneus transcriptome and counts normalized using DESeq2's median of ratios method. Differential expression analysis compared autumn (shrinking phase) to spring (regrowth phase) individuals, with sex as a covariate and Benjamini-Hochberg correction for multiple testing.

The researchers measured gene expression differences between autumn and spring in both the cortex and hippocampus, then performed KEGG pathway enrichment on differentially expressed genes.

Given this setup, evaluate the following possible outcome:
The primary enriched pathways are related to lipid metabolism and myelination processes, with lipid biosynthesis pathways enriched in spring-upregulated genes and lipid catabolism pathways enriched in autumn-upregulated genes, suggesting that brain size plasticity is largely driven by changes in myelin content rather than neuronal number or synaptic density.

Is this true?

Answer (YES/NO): NO